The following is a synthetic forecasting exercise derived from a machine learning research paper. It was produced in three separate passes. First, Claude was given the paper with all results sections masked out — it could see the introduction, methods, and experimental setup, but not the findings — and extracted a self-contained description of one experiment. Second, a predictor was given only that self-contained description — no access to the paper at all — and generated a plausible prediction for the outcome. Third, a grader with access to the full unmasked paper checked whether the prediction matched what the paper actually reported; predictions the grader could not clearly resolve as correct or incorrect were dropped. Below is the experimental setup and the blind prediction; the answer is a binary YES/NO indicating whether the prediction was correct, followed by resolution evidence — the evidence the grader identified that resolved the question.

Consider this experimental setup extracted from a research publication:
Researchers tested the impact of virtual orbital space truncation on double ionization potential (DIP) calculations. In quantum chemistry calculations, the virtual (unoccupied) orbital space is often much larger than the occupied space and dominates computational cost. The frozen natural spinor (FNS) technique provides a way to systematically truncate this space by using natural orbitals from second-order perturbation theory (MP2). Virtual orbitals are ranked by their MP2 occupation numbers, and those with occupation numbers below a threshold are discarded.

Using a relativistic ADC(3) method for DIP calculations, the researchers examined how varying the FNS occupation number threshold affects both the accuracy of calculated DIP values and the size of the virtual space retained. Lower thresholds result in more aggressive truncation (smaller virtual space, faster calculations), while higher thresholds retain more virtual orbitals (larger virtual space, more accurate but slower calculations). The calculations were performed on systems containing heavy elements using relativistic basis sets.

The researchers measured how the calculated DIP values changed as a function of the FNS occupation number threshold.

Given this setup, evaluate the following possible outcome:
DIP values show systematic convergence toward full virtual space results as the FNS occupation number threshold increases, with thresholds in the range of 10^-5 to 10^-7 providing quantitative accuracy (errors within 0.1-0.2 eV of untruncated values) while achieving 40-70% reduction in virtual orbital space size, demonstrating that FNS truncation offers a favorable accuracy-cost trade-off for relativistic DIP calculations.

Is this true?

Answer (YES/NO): NO